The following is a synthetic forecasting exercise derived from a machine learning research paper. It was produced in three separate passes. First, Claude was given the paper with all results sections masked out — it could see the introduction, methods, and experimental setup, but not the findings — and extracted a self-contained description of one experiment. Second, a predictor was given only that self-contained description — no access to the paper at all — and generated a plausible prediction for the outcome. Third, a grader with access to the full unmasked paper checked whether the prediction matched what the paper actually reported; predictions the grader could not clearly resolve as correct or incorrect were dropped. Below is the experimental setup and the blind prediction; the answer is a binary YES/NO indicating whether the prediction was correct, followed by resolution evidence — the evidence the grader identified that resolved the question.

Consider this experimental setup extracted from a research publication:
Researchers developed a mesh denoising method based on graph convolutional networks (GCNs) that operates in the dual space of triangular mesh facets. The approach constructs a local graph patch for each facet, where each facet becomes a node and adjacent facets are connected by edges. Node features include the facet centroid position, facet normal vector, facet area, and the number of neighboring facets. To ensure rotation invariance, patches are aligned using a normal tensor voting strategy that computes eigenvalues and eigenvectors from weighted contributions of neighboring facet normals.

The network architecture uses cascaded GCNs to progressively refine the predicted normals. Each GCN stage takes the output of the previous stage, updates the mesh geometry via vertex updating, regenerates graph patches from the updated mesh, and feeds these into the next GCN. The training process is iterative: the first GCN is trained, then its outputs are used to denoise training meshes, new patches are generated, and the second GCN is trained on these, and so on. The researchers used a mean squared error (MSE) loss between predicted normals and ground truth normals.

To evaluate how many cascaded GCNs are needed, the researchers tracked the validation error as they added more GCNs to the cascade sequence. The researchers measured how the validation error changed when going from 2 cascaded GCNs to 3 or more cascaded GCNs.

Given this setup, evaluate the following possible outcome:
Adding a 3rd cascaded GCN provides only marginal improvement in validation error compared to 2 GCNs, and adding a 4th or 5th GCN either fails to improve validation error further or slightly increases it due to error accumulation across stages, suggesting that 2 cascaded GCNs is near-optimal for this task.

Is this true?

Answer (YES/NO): NO